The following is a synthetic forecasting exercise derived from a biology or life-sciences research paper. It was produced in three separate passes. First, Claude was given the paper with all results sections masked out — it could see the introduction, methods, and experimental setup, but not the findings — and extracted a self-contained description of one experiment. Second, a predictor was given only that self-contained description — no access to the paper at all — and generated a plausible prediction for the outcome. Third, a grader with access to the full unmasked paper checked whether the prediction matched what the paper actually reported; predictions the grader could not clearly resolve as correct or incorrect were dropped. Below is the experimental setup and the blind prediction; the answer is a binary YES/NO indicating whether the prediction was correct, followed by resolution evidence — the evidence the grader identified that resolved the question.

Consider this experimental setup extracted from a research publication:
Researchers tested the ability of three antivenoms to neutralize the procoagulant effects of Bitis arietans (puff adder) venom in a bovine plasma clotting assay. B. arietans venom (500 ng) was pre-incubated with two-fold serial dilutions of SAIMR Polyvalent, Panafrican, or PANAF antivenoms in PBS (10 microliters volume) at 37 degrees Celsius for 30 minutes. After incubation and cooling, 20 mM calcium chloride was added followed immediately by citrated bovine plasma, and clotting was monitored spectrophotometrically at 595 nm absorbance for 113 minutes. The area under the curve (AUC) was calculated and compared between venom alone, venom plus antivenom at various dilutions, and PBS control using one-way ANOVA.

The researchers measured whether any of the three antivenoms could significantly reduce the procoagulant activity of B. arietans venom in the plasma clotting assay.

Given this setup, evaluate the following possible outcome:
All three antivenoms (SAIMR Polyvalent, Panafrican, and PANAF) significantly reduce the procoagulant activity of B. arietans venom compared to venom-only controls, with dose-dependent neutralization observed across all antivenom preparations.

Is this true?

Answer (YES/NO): NO